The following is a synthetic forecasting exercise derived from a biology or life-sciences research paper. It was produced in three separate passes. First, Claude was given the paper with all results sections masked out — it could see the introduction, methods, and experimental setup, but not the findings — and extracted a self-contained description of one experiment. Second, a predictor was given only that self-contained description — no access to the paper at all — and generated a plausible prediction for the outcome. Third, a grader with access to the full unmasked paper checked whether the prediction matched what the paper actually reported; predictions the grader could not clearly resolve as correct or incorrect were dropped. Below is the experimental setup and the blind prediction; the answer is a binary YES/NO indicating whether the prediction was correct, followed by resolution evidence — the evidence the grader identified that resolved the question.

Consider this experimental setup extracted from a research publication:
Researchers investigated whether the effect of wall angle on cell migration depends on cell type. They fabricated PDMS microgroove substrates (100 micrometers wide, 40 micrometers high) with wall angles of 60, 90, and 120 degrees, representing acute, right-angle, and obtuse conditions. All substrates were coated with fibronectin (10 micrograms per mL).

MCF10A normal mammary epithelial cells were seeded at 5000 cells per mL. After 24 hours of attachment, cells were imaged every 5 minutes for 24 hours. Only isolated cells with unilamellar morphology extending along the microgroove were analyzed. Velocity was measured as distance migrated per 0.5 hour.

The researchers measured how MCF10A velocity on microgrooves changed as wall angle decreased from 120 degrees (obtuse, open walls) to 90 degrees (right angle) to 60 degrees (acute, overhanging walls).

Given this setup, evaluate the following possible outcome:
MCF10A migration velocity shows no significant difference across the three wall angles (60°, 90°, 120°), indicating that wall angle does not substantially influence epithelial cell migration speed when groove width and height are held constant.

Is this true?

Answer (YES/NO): NO